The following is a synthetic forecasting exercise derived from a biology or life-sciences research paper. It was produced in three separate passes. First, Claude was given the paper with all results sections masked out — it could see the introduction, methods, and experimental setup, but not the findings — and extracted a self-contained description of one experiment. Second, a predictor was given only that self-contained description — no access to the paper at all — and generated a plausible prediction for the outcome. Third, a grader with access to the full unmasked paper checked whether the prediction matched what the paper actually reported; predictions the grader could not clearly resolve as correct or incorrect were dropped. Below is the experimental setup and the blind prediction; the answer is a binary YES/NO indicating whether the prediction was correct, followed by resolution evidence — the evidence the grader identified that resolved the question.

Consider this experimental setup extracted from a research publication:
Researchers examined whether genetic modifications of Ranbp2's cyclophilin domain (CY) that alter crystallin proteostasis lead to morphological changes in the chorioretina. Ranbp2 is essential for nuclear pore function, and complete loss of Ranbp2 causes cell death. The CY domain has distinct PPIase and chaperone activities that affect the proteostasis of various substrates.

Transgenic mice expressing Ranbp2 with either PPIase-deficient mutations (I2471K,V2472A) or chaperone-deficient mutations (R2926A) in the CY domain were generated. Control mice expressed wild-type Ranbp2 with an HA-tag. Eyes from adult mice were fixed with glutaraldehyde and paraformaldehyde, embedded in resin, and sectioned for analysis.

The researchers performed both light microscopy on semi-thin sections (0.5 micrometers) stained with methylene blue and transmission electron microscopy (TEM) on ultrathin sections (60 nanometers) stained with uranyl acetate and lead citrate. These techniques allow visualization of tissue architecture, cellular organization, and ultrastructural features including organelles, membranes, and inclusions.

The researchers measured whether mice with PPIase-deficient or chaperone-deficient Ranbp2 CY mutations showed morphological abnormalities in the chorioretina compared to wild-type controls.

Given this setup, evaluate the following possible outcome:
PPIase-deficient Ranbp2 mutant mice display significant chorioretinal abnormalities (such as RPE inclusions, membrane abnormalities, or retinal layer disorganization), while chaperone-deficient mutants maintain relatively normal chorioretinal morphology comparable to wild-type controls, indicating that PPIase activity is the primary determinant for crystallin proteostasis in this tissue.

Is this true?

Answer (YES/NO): NO